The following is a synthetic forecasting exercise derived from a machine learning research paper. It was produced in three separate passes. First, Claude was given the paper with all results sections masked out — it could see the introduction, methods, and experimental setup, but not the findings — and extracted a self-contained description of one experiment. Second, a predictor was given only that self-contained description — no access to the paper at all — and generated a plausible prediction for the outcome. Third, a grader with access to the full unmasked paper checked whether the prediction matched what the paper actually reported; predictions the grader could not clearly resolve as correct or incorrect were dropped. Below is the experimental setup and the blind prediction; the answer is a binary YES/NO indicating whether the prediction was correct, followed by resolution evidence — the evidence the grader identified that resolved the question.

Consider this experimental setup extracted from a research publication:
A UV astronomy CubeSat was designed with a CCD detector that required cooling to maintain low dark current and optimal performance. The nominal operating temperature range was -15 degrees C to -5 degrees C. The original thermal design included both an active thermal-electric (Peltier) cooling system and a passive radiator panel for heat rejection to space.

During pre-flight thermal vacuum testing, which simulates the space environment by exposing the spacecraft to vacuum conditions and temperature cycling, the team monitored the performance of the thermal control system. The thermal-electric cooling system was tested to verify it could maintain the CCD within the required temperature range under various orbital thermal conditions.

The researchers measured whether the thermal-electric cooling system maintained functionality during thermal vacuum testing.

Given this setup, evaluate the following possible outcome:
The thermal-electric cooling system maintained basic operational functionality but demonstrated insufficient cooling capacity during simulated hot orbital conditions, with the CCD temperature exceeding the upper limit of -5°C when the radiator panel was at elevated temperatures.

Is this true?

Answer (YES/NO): NO